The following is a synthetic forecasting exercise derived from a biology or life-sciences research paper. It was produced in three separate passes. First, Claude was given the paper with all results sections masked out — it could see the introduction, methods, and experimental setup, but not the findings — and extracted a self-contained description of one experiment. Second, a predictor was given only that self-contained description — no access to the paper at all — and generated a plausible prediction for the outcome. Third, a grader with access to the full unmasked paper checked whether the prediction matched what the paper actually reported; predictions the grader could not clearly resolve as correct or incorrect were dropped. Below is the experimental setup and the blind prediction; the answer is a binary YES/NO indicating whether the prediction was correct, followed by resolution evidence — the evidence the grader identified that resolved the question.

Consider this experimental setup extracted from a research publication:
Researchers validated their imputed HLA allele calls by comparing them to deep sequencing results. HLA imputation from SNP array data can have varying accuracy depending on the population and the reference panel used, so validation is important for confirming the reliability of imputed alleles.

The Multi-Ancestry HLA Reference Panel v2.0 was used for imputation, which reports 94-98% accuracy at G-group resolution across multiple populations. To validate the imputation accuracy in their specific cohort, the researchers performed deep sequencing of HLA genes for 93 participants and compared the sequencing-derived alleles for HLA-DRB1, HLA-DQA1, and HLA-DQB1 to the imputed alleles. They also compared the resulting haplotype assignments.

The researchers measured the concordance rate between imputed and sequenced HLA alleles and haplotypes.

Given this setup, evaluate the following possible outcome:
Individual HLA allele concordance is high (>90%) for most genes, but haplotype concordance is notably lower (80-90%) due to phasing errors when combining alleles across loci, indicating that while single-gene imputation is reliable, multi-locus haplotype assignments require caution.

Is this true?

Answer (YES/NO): NO